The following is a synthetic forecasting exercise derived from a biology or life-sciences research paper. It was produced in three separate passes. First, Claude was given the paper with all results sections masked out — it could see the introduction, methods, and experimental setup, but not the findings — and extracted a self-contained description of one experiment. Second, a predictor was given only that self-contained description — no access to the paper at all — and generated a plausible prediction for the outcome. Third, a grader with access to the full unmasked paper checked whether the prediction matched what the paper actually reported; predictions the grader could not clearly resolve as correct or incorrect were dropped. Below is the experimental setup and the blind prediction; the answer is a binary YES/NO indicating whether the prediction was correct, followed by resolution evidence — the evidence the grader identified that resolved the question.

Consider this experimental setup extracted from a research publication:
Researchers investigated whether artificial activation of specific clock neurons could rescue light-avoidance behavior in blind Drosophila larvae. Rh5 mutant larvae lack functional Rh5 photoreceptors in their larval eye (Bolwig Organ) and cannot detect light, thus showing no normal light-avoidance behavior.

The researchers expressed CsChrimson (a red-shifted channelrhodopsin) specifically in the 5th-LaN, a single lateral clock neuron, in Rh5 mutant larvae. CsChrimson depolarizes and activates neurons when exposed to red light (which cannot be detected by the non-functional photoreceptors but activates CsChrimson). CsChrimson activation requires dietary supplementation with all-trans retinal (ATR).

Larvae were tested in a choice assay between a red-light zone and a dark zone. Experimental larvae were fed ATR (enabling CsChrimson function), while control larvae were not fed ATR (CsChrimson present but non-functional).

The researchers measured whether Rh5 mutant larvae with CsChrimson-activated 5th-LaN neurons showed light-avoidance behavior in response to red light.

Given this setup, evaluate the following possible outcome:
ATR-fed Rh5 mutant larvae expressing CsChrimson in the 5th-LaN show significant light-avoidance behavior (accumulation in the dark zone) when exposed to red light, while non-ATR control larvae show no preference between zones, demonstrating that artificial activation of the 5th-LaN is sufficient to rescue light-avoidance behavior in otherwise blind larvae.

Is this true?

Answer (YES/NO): YES